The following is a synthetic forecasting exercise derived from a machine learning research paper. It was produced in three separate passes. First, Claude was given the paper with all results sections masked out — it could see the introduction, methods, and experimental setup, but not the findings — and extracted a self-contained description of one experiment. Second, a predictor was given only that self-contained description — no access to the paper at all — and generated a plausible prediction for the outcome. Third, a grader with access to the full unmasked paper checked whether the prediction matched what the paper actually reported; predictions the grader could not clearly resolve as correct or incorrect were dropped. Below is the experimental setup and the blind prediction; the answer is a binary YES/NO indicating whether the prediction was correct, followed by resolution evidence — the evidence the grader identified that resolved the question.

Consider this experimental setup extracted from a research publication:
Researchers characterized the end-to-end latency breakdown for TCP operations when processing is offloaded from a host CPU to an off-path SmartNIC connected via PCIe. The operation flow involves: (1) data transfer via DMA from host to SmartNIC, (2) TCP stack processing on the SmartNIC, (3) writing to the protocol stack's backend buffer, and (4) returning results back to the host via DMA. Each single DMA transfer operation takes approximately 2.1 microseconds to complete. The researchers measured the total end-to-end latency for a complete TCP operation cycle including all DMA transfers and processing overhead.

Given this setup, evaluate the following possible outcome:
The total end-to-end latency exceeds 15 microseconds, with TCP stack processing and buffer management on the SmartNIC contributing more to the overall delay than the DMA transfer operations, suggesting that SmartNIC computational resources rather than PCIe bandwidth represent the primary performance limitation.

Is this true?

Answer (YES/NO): NO